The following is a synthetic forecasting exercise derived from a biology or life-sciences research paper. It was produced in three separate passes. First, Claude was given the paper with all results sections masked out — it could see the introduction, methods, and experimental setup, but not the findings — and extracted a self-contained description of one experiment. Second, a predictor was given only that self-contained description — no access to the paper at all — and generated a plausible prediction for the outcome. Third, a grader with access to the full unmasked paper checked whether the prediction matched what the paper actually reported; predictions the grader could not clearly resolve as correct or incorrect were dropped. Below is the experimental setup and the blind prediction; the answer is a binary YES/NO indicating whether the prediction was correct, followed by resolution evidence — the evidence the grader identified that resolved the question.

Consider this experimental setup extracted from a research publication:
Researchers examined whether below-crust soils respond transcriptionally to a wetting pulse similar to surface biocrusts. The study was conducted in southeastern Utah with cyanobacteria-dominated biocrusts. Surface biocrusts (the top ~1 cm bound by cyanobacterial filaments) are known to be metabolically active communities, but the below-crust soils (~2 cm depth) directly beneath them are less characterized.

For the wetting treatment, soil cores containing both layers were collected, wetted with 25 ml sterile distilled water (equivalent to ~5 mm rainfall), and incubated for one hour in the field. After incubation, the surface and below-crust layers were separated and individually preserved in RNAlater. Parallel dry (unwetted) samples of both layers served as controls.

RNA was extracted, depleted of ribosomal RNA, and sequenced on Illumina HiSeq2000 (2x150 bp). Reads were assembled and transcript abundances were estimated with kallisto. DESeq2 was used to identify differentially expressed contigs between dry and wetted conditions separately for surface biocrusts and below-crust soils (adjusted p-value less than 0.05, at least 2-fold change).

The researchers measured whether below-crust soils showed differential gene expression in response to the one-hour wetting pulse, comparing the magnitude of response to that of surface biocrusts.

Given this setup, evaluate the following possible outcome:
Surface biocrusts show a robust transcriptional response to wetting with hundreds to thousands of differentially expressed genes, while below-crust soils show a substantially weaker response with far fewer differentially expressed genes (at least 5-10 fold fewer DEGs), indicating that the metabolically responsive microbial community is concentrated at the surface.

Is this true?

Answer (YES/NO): YES